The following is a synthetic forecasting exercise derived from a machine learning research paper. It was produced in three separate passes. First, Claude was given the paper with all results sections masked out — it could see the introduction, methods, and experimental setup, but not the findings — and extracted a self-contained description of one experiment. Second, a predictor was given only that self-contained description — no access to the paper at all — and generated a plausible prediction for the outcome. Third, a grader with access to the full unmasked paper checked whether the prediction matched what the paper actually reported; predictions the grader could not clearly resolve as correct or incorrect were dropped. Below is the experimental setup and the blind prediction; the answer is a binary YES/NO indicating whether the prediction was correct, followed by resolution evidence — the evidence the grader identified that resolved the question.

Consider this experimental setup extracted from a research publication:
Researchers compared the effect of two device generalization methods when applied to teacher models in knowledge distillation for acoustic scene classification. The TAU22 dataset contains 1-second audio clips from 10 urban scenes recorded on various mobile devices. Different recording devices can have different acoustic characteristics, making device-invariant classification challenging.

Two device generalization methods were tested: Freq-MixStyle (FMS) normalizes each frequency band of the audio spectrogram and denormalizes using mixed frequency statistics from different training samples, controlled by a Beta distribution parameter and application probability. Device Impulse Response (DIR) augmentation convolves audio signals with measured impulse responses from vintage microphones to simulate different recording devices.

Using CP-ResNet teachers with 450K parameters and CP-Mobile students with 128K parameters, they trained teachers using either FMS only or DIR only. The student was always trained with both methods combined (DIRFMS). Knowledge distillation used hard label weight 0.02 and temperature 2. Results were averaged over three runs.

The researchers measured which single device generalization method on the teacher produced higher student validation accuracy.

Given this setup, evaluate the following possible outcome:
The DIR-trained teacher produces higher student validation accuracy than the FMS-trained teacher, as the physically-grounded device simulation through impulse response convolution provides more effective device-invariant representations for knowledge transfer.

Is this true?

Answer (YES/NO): NO